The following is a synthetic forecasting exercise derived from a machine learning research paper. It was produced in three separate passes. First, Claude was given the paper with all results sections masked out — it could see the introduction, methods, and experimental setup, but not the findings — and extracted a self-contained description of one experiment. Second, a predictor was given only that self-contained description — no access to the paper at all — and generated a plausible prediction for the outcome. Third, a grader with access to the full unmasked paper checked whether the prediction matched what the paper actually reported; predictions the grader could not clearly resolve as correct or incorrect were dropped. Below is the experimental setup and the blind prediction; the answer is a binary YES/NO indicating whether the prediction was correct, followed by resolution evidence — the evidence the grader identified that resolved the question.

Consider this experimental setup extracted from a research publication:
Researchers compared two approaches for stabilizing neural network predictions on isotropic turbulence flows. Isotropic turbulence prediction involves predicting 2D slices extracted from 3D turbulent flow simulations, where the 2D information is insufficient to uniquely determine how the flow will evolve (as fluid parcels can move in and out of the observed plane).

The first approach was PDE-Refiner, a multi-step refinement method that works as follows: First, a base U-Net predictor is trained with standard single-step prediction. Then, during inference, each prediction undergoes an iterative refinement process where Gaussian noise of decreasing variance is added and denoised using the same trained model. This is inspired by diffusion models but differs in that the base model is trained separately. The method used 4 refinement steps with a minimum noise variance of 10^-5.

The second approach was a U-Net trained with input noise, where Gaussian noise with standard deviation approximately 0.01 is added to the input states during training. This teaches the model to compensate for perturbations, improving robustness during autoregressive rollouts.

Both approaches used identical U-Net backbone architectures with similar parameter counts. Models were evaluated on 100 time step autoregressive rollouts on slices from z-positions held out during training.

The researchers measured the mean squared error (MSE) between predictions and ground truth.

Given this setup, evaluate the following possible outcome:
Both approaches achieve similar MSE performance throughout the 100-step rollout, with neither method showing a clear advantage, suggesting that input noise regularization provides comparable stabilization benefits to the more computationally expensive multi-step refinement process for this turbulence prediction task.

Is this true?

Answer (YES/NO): NO